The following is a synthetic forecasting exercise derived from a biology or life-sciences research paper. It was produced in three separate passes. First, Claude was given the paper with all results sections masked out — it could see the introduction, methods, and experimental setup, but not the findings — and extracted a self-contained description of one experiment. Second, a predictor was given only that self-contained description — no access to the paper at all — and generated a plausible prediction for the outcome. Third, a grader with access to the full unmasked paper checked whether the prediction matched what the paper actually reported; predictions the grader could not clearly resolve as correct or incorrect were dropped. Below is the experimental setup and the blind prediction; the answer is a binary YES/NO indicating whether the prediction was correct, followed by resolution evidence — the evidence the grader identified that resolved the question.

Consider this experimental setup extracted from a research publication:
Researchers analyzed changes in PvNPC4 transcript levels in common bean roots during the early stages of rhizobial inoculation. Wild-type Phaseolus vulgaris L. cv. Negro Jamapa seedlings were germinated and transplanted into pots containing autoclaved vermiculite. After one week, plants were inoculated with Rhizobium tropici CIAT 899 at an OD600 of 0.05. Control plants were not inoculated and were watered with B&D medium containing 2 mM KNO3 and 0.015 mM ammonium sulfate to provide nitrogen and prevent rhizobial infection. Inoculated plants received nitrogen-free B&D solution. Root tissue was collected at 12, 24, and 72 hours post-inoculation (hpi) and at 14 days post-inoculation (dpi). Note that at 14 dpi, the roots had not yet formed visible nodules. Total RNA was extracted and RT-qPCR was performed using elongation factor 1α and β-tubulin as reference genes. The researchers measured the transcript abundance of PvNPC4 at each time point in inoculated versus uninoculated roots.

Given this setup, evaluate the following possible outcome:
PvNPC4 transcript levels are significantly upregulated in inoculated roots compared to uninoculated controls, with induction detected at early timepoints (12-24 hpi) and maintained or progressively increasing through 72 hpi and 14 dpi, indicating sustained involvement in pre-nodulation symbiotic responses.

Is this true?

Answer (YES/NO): NO